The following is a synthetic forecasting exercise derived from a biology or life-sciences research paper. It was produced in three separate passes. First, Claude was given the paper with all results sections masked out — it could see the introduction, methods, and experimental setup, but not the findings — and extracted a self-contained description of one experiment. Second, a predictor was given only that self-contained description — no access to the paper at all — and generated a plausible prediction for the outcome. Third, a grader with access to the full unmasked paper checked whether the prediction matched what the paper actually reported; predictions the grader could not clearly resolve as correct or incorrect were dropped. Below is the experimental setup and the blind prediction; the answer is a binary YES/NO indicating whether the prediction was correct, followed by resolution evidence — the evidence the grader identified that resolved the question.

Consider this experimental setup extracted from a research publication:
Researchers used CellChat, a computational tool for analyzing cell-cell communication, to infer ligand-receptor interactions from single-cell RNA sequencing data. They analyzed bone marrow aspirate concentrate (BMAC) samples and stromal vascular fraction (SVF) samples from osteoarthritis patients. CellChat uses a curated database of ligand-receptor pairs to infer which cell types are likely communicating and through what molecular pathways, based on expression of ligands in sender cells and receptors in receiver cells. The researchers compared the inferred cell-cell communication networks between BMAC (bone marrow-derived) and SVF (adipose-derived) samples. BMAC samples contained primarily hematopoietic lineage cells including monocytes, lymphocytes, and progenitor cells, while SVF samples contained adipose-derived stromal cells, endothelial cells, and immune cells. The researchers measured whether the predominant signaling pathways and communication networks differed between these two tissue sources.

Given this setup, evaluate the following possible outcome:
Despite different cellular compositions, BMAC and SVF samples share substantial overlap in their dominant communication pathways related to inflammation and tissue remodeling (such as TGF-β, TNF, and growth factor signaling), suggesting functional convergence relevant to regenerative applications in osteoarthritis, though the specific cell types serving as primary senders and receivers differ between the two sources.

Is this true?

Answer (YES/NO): NO